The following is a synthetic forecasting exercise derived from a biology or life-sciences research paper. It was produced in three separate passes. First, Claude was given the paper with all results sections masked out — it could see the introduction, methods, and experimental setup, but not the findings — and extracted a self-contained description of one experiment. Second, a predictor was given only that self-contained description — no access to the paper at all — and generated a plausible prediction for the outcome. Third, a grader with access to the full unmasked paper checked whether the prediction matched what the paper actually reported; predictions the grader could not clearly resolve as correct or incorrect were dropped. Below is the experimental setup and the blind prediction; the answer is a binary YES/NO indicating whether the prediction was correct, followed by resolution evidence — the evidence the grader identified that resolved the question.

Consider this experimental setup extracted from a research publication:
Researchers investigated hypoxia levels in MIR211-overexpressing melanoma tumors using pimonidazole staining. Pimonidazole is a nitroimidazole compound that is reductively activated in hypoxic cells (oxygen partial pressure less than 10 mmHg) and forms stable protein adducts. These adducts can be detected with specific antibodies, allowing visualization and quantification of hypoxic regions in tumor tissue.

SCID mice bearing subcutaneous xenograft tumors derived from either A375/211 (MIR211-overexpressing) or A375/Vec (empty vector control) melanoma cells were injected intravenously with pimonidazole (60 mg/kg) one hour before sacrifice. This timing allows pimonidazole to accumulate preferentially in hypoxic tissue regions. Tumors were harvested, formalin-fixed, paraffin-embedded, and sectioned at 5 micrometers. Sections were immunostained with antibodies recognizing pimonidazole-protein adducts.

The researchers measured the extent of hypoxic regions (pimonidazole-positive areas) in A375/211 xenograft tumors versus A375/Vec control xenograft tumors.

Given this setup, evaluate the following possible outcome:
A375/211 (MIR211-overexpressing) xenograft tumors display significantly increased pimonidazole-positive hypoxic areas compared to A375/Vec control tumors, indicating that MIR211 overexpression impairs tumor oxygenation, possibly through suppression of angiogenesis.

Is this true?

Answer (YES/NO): NO